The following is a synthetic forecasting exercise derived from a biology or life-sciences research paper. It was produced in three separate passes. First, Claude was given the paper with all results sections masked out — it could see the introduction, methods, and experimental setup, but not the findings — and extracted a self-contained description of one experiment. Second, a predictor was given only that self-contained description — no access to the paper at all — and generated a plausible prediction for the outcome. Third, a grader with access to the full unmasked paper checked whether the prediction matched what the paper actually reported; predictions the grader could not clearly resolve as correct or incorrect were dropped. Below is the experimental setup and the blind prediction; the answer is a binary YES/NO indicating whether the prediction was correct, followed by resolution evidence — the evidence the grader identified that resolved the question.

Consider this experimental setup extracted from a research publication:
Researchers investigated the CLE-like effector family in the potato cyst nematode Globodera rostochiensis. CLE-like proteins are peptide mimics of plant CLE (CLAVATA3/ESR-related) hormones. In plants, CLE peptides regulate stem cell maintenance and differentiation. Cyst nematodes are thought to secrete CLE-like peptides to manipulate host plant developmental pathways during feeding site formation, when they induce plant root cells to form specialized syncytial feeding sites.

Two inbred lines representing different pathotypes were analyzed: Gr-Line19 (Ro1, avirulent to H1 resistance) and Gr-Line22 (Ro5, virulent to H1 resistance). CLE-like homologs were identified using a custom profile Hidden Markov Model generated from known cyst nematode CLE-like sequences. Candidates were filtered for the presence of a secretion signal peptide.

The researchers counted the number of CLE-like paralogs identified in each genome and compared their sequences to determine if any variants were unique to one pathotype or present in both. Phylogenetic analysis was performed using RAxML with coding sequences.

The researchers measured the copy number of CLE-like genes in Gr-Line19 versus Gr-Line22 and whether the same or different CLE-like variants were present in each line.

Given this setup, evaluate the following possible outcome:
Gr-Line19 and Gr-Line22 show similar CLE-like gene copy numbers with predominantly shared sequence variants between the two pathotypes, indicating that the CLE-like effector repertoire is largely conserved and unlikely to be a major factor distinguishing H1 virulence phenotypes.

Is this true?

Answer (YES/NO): NO